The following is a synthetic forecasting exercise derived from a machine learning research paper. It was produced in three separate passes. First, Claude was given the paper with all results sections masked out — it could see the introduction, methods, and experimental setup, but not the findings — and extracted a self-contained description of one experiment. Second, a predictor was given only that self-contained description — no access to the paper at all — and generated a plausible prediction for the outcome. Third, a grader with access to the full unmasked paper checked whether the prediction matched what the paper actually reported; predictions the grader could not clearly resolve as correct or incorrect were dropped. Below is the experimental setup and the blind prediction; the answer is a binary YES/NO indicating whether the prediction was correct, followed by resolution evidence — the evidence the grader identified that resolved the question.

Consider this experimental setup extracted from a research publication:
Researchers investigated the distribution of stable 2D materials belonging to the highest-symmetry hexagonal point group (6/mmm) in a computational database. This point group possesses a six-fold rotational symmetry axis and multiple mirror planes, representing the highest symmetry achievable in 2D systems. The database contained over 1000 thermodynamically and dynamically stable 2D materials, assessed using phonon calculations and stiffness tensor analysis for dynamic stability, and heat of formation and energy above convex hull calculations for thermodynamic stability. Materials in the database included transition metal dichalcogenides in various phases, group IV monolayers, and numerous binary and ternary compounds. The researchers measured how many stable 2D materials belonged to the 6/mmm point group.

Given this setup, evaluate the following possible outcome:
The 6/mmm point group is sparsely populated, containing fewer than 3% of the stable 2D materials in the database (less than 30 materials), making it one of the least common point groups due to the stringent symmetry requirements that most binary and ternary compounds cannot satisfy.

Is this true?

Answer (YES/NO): YES